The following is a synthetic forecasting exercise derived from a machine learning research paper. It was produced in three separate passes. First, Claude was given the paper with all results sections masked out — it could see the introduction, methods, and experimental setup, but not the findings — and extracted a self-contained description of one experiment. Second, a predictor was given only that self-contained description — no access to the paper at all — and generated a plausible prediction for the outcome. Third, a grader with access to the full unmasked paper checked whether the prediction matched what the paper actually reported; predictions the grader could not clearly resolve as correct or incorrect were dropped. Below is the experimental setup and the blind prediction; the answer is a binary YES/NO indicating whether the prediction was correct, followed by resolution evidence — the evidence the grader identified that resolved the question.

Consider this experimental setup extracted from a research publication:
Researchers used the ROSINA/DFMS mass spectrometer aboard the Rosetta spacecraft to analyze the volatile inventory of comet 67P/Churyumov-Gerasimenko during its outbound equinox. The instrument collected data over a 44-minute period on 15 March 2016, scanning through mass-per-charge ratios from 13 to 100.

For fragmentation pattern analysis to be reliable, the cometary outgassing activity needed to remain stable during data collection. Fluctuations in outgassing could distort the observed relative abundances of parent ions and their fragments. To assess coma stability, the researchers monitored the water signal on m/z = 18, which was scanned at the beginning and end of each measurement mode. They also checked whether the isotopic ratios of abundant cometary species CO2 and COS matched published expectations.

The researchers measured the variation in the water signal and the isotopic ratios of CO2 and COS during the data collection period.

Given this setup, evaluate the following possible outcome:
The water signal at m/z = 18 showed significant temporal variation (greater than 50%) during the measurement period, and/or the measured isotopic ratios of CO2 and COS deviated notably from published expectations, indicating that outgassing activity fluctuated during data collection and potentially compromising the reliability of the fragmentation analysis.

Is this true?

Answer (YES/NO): NO